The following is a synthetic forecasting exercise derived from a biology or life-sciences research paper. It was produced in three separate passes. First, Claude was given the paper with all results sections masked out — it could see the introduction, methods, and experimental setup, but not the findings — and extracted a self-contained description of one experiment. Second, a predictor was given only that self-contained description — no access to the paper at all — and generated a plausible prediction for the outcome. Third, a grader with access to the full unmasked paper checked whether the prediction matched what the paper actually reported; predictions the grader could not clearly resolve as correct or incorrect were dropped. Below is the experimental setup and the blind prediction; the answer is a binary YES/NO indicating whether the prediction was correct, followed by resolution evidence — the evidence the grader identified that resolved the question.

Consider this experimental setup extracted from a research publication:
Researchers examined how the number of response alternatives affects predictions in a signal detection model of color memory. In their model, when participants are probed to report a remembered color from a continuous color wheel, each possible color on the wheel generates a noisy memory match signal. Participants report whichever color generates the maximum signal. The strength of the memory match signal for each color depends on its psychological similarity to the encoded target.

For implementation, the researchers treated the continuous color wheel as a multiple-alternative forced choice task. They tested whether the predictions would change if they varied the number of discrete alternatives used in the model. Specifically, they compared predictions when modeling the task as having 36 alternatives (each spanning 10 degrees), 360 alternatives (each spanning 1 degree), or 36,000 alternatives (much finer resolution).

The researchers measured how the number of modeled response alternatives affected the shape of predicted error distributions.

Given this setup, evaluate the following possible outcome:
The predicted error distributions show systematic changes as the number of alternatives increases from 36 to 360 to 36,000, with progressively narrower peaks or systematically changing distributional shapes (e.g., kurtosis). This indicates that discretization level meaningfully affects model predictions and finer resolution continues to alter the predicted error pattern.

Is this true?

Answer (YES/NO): NO